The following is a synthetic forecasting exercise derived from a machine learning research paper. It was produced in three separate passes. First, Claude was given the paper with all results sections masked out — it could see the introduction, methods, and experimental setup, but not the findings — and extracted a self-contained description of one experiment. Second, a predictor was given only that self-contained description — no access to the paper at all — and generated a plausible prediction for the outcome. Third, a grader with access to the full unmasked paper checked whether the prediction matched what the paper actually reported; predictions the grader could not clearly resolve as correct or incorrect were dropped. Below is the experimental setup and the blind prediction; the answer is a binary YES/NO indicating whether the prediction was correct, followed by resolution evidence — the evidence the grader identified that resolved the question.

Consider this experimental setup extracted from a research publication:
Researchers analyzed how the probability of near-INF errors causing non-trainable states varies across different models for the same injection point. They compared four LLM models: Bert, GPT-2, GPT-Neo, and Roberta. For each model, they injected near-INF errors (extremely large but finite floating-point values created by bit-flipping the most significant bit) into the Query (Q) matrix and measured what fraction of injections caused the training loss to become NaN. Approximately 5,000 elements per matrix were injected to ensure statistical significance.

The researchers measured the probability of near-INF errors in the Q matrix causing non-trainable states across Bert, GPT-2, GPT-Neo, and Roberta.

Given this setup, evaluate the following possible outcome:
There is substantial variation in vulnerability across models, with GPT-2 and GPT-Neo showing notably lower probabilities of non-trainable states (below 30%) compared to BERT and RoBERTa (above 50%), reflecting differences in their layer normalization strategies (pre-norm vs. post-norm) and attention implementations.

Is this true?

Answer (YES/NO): NO